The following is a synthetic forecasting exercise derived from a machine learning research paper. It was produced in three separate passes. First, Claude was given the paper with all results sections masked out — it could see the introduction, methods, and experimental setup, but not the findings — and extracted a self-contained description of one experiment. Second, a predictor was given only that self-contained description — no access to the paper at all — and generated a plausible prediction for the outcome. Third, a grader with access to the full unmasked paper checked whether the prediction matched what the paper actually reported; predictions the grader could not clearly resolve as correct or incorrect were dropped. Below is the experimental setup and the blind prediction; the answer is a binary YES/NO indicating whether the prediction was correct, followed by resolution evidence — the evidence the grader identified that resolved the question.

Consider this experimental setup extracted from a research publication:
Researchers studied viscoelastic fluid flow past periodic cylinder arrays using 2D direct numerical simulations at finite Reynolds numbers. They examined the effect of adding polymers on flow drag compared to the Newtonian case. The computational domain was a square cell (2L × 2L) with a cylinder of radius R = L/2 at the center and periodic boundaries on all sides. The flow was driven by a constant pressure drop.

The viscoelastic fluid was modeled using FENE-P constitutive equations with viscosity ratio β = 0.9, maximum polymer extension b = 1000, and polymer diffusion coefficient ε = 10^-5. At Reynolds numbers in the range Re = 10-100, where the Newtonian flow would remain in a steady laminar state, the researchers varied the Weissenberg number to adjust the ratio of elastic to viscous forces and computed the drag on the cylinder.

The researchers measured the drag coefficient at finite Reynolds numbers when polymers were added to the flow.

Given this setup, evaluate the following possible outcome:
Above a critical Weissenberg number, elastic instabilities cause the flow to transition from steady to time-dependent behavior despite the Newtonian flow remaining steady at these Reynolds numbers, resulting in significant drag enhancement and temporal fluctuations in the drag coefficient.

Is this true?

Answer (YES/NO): NO